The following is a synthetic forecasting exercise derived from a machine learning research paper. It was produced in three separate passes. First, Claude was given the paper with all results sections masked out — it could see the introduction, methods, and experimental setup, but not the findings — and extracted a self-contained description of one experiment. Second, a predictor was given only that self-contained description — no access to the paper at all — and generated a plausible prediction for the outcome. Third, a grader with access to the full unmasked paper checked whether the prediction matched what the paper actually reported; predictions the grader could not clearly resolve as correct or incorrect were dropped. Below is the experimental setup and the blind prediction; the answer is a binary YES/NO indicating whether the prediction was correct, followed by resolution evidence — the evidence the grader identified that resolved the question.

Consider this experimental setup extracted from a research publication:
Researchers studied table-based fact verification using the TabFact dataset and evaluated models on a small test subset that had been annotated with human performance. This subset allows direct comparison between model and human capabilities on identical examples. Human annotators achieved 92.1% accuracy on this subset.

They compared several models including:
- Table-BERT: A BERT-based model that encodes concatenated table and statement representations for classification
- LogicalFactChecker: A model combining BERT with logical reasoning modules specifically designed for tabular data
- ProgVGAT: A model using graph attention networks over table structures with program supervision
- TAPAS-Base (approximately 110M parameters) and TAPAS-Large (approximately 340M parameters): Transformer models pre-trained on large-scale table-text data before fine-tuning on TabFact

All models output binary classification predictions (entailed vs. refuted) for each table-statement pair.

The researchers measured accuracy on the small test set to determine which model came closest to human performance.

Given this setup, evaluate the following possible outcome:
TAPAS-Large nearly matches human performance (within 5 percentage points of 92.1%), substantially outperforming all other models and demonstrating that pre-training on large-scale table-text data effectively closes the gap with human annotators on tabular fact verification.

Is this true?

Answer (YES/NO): NO